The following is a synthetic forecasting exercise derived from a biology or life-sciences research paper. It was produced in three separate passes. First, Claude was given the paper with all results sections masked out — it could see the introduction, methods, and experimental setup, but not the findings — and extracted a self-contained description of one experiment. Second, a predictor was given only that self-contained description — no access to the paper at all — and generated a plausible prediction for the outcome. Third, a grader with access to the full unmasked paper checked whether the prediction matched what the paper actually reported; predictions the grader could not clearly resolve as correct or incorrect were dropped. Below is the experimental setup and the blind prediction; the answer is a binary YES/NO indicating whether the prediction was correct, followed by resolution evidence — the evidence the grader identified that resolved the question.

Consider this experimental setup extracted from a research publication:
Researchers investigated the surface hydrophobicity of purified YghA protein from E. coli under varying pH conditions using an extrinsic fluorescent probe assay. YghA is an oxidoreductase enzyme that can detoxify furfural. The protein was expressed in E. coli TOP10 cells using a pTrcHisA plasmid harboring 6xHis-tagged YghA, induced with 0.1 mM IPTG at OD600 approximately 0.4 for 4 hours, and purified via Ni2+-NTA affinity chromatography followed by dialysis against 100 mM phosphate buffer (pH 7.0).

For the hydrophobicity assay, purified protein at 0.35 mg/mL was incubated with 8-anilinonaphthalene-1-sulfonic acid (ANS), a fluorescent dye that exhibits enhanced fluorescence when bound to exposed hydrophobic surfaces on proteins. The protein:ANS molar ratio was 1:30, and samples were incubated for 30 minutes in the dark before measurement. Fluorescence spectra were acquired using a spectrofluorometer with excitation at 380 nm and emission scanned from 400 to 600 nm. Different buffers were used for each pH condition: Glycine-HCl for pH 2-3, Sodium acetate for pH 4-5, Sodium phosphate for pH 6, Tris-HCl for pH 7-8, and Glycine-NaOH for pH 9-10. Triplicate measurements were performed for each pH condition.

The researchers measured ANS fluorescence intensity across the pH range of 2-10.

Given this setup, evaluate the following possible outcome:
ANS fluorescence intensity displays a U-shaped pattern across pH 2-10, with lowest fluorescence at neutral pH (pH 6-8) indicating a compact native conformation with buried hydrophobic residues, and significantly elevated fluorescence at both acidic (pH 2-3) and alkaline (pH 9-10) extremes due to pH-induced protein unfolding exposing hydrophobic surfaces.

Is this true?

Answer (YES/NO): NO